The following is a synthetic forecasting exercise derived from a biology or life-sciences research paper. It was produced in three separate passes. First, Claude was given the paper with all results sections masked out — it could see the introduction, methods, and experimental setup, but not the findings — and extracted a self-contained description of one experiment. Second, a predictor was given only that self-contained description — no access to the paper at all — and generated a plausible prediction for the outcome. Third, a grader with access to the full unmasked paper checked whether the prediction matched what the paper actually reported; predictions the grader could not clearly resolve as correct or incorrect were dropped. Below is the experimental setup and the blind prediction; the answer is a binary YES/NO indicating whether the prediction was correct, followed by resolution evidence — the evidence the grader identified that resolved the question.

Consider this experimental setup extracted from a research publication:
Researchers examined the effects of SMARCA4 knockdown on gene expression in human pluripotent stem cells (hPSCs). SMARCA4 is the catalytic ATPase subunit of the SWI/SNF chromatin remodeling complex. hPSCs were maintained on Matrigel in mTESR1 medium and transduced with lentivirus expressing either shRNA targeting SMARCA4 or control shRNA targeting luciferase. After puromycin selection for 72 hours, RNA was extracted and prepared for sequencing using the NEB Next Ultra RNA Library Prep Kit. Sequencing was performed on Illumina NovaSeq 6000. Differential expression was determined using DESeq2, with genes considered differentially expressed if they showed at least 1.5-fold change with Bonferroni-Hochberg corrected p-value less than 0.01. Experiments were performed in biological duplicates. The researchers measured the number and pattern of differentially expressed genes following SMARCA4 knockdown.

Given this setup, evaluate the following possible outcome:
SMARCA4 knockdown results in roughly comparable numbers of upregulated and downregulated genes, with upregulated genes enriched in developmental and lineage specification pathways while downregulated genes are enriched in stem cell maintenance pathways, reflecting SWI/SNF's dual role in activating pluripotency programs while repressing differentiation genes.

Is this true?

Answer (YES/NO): NO